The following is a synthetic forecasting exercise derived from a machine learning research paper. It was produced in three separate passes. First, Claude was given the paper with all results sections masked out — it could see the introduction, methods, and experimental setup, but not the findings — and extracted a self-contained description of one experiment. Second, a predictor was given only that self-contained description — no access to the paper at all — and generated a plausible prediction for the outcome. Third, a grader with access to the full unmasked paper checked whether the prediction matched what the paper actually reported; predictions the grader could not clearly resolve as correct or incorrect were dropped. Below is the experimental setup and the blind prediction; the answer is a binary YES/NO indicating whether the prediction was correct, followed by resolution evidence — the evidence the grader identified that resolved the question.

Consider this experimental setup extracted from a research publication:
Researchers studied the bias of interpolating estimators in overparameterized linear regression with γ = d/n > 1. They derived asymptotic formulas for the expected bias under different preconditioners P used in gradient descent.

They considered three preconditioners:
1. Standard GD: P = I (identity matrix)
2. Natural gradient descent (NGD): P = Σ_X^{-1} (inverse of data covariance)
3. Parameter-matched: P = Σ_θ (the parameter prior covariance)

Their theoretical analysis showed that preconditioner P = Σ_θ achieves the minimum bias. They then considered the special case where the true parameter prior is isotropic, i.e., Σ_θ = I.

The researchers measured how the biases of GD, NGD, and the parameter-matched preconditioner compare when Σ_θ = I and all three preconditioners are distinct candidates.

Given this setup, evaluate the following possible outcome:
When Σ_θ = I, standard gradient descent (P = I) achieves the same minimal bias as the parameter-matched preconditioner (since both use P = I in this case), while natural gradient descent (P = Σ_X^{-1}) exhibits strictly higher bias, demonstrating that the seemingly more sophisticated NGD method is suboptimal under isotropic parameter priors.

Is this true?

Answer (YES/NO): YES